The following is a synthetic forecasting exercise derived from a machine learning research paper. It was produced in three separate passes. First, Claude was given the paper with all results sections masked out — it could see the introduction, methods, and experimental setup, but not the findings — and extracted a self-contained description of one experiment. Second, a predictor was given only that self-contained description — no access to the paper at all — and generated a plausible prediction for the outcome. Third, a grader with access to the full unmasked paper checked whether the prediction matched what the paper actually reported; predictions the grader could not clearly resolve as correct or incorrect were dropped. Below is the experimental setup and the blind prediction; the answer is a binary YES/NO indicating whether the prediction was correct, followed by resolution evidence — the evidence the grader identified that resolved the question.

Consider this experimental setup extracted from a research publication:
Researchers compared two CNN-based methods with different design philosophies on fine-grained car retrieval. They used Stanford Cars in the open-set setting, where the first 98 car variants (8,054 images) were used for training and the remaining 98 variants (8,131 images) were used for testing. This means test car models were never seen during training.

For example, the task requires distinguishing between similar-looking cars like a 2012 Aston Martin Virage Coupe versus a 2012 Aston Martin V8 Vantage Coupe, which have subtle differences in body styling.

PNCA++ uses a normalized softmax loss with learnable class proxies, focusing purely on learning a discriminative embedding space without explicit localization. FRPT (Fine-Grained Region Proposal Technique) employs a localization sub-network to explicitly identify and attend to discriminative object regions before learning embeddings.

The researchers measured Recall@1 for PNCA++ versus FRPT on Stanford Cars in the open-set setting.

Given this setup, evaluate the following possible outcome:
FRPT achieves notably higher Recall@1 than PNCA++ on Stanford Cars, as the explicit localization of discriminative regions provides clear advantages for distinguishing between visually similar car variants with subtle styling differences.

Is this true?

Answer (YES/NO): NO